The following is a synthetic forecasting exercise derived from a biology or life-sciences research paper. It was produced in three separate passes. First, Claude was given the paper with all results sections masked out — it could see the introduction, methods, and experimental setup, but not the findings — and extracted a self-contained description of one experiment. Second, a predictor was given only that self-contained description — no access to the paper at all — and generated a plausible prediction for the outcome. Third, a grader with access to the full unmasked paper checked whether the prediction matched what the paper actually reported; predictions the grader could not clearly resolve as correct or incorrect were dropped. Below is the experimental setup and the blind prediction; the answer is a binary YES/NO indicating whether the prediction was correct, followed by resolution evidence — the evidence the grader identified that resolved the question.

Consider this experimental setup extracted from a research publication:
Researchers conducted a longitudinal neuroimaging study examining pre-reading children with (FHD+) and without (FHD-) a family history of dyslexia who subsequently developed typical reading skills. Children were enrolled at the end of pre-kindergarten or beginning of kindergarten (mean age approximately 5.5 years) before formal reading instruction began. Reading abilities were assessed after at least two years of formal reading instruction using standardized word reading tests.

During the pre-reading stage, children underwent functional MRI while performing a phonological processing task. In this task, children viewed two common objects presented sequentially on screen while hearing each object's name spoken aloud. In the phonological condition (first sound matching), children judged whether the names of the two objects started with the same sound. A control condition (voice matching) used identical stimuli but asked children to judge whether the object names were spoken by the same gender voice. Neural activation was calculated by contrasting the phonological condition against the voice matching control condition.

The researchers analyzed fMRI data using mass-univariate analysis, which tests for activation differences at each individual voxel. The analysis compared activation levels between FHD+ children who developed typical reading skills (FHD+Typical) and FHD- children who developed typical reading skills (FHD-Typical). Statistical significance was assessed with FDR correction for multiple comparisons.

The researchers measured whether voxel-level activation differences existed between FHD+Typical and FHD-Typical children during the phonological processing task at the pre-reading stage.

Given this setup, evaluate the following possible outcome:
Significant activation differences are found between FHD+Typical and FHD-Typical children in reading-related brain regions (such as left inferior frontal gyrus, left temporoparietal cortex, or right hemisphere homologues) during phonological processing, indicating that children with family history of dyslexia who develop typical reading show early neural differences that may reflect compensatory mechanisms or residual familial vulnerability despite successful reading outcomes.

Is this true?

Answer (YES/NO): NO